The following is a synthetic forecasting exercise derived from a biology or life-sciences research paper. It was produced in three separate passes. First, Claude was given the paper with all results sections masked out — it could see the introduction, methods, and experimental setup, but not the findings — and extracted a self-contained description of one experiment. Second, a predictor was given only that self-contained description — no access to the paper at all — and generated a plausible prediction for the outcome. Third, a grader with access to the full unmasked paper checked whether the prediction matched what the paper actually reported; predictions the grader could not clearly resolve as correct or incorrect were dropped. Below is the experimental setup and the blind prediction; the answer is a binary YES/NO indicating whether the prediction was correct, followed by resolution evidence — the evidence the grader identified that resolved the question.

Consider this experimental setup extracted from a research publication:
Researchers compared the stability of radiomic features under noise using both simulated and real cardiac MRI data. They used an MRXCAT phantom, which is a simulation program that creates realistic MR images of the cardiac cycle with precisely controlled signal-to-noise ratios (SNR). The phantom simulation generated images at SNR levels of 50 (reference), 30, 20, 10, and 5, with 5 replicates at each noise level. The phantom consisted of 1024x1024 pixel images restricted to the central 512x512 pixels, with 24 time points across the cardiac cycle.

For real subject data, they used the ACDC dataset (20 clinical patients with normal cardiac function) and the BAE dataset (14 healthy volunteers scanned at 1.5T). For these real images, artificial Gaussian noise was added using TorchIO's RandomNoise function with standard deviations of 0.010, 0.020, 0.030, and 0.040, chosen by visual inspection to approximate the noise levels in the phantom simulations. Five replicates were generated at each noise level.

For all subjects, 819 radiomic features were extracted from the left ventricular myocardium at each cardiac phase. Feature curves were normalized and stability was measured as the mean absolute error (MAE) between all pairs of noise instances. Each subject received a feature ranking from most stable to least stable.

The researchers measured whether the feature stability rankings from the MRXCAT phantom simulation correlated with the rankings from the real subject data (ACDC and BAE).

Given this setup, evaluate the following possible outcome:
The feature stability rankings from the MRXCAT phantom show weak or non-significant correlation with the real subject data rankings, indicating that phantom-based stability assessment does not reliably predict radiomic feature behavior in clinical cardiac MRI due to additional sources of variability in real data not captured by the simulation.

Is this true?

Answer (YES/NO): NO